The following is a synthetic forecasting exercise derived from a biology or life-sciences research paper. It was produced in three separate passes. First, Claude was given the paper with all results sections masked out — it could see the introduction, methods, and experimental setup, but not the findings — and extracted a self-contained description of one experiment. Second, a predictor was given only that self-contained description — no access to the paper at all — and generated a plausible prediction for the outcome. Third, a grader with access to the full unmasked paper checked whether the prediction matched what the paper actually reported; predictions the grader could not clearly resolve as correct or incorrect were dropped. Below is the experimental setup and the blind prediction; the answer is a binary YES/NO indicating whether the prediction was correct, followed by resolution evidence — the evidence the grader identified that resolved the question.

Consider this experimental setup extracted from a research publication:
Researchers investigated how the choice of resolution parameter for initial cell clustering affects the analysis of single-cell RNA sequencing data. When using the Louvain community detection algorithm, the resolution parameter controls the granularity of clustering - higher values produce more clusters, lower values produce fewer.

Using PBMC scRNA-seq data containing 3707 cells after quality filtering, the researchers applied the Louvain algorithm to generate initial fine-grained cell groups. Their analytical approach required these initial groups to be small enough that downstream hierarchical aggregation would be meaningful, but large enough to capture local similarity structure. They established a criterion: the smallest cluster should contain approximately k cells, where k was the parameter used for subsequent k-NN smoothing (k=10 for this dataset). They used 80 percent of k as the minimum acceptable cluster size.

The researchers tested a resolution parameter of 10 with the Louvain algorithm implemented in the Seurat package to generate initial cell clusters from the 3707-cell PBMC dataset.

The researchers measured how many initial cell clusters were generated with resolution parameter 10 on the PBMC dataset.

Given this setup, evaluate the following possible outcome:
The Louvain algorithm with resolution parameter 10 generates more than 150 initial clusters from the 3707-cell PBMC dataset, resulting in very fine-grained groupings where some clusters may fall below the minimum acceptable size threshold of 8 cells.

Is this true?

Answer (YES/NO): NO